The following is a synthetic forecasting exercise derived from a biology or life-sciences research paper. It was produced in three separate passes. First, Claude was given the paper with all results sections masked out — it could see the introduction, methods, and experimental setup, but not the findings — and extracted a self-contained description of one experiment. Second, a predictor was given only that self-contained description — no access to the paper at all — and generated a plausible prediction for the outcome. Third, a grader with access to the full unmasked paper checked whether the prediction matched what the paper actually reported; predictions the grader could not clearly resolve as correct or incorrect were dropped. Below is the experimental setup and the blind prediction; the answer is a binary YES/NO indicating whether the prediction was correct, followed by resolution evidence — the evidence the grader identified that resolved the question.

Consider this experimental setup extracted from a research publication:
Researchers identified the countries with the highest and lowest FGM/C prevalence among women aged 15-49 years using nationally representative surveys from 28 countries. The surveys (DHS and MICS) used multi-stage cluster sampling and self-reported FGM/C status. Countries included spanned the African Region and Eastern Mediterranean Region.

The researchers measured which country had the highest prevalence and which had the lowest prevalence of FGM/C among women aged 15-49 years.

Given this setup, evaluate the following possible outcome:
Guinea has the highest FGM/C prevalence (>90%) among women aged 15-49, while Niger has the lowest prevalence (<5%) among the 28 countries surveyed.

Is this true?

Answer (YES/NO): NO